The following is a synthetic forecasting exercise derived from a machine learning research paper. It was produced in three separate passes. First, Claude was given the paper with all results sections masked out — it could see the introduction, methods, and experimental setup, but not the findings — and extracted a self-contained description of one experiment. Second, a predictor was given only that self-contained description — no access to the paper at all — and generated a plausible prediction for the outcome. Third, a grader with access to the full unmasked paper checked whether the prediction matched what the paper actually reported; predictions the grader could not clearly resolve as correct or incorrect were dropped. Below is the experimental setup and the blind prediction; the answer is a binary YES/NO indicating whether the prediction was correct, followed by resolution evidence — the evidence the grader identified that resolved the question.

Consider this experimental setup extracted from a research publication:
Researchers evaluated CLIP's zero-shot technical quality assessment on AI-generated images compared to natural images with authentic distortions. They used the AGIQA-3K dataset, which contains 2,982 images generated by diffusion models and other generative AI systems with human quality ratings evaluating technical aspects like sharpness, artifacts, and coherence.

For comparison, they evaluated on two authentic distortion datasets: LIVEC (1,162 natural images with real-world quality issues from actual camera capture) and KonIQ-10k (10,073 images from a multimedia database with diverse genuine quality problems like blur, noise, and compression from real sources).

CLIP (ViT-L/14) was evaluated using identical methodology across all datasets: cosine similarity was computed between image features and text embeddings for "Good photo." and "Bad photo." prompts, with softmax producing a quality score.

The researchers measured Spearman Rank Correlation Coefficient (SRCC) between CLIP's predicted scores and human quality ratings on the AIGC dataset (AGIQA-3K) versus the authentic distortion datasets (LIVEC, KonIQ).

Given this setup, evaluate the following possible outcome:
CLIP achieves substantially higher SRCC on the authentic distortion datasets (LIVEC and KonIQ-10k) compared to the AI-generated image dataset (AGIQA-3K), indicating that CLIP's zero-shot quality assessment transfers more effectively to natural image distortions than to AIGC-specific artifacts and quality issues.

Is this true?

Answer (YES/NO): NO